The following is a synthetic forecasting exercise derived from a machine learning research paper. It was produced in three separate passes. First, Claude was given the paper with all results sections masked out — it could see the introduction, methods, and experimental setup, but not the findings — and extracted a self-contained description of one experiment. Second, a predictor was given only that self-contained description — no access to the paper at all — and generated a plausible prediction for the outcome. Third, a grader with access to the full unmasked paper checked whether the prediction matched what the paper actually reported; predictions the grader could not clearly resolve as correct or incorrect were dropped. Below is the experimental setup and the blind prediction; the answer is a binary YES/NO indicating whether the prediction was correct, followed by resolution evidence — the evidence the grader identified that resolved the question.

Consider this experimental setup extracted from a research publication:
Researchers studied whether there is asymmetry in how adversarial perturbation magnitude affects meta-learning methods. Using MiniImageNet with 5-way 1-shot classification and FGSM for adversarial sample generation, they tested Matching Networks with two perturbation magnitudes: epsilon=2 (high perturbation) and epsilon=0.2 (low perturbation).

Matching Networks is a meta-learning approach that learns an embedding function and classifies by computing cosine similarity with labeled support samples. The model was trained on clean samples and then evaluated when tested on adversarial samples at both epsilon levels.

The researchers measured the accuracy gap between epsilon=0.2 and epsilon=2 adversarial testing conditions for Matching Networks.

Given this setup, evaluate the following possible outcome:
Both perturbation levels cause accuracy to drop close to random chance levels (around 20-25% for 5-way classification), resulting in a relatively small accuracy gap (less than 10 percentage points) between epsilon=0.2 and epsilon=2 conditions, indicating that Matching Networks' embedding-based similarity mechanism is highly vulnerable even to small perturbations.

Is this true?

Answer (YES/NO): NO